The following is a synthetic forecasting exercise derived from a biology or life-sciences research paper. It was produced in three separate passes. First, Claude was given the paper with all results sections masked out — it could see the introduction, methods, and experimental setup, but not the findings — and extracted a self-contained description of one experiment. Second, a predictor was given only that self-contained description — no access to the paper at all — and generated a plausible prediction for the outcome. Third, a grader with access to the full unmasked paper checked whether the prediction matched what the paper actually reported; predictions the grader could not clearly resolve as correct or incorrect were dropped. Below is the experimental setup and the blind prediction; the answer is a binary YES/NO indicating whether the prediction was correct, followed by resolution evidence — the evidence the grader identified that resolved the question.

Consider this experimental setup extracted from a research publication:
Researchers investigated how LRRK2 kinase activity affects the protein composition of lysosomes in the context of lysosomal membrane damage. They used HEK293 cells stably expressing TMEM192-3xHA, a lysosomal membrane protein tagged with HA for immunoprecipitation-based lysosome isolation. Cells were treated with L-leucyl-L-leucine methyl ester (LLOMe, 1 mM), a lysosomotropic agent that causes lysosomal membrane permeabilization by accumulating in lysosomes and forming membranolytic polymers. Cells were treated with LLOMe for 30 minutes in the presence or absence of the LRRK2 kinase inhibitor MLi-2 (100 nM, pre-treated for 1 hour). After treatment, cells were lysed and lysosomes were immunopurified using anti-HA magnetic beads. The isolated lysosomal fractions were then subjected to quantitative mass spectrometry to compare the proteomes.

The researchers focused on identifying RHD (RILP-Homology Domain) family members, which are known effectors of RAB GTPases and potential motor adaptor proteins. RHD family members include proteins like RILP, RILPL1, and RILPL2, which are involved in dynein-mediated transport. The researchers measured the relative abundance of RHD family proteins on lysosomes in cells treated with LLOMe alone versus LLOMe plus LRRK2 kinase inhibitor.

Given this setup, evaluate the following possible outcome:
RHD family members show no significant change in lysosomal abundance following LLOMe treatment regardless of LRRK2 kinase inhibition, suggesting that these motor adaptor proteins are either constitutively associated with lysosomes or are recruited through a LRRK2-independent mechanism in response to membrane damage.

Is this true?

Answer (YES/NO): NO